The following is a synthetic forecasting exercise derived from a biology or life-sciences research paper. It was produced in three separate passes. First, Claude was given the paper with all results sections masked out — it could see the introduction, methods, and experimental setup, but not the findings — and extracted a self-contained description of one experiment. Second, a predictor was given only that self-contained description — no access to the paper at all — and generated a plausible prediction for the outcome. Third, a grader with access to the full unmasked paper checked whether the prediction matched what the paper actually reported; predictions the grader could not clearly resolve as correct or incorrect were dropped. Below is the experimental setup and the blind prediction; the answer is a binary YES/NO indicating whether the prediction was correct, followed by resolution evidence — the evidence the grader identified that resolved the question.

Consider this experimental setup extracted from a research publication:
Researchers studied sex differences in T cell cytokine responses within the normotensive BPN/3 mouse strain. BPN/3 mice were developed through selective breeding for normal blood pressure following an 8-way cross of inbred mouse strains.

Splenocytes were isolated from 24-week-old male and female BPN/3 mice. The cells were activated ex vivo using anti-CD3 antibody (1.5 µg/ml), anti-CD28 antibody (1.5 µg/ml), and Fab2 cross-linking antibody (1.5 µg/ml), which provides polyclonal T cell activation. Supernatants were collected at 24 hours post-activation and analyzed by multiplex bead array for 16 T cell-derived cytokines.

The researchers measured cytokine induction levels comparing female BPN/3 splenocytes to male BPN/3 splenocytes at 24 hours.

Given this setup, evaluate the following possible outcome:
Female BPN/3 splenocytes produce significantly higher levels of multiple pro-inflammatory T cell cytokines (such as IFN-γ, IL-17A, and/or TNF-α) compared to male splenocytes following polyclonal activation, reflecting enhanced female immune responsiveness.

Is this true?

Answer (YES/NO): NO